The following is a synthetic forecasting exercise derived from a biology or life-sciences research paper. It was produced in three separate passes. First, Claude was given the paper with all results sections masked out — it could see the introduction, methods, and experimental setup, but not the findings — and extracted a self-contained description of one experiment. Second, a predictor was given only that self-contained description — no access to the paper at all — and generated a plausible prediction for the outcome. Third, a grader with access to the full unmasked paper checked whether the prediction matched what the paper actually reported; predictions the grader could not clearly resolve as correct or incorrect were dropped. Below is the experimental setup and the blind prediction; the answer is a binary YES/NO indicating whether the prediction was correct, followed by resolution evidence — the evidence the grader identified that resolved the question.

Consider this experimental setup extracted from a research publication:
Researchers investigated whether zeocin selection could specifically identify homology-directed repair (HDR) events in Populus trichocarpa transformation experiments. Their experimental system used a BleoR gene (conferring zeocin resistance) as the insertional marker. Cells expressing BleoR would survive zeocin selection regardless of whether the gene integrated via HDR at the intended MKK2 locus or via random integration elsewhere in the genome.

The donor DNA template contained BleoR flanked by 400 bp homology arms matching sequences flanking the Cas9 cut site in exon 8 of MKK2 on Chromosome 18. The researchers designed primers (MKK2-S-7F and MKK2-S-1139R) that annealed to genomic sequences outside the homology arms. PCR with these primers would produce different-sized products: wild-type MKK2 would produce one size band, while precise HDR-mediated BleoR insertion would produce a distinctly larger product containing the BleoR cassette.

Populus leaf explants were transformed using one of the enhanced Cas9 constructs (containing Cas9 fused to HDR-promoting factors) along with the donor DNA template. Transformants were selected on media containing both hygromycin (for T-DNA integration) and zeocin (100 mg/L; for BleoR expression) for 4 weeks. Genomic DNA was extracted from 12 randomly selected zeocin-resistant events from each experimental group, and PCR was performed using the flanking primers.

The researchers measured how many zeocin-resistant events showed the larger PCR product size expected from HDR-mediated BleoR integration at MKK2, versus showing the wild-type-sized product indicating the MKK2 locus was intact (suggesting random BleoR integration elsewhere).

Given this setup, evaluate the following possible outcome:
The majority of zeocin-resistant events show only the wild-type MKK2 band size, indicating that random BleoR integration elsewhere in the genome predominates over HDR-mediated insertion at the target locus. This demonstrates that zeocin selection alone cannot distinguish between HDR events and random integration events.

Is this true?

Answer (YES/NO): NO